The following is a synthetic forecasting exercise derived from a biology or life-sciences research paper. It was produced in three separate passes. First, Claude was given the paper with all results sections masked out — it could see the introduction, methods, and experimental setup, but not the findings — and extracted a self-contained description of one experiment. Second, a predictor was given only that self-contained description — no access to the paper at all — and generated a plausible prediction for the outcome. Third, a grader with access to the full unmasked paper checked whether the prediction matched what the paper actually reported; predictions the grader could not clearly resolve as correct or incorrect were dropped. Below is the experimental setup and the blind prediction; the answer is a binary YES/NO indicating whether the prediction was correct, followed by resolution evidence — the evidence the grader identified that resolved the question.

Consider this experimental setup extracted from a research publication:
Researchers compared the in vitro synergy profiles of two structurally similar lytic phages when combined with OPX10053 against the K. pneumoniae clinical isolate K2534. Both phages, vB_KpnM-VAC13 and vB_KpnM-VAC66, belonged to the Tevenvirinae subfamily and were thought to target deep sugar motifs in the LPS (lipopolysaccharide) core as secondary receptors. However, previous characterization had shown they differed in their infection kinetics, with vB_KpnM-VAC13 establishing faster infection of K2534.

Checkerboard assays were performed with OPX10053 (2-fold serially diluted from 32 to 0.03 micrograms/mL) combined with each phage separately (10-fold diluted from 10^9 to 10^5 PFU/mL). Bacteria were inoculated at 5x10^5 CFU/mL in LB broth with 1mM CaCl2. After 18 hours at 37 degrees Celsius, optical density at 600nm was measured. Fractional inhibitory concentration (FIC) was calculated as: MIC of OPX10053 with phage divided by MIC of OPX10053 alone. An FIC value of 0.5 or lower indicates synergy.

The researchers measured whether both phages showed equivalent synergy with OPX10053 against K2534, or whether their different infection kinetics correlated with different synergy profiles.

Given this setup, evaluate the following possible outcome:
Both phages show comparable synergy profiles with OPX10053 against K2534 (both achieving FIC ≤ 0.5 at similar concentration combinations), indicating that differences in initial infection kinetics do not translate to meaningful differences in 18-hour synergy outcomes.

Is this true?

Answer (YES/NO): NO